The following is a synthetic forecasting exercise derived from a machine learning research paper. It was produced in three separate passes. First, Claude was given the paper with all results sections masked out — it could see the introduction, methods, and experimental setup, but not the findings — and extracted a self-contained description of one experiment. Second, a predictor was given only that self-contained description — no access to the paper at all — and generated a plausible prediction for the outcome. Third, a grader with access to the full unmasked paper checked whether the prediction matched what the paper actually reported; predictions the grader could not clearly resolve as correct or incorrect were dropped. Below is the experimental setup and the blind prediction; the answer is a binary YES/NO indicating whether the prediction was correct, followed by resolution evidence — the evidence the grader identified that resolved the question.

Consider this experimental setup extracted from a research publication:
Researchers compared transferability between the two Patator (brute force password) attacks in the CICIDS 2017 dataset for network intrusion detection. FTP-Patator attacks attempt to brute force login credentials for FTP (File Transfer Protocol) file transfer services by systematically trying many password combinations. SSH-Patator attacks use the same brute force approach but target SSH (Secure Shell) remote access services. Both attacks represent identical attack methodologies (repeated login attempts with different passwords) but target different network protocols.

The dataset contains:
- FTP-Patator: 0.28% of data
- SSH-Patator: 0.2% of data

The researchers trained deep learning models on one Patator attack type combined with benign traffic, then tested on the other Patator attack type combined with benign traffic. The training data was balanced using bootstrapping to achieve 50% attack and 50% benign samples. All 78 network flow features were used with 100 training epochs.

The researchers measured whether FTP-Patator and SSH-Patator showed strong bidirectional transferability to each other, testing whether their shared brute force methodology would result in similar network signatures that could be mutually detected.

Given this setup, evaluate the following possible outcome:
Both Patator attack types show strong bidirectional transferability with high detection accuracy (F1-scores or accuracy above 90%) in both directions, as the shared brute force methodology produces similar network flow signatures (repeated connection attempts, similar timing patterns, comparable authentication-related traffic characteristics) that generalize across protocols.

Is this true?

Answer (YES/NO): NO